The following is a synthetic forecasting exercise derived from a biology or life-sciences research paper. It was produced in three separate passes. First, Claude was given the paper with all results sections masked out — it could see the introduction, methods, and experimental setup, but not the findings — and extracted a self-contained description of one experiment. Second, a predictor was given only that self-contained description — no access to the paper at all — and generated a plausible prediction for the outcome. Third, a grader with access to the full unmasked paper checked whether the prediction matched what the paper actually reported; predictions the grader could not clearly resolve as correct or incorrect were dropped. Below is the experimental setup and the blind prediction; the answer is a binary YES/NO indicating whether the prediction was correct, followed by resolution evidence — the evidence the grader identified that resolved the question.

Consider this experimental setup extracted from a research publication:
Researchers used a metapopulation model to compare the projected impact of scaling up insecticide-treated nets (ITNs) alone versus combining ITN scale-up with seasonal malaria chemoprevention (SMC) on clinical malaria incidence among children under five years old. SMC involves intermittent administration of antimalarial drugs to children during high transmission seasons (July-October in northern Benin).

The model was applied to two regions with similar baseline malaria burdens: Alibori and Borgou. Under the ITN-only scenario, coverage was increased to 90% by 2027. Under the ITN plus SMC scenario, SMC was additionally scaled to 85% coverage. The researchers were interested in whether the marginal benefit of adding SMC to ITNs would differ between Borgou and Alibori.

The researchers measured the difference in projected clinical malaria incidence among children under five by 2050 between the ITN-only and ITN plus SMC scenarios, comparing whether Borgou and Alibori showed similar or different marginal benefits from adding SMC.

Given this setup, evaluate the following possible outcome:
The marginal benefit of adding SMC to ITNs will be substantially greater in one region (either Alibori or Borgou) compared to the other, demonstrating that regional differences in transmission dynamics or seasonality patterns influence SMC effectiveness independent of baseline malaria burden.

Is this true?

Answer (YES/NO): YES